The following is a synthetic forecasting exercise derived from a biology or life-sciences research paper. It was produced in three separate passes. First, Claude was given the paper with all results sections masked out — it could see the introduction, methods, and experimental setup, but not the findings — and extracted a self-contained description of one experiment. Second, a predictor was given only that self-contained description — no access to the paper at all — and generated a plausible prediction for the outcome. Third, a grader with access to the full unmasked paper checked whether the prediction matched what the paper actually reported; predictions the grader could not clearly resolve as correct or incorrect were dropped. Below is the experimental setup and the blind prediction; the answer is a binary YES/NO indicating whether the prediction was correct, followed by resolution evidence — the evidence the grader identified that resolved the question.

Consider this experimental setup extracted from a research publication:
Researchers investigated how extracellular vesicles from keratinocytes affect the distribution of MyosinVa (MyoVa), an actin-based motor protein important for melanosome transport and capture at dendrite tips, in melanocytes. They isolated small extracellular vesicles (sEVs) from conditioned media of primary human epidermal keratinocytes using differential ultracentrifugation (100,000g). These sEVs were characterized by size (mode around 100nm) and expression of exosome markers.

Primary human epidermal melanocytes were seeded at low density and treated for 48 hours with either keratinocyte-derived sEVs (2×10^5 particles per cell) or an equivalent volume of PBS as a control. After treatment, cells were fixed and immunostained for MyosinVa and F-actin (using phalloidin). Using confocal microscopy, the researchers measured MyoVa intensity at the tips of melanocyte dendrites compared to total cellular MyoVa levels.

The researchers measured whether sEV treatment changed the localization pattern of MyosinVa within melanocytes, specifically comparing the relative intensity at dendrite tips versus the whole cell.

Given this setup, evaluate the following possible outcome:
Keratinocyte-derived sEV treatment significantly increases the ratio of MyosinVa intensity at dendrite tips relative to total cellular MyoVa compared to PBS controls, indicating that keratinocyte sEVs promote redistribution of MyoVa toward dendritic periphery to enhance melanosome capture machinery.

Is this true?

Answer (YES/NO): YES